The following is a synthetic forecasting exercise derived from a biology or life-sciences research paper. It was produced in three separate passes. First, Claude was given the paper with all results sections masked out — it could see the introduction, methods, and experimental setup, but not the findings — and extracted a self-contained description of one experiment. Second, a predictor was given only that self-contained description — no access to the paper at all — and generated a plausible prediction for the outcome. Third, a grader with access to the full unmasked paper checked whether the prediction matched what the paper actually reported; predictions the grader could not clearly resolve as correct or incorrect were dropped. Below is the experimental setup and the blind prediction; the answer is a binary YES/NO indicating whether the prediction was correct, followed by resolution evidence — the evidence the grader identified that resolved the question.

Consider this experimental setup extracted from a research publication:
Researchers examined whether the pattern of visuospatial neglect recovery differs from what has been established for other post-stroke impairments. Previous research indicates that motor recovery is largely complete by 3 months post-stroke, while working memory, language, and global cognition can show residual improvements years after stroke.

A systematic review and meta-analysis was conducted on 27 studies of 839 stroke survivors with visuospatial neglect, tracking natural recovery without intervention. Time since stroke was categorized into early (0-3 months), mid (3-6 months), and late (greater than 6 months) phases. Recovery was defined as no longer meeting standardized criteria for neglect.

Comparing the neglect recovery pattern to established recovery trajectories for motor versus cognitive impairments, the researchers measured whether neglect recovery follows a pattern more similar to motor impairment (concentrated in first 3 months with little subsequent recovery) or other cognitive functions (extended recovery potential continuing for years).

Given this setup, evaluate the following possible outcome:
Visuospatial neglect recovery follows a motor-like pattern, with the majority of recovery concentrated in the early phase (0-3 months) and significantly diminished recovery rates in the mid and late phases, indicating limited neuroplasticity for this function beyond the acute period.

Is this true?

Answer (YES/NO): NO